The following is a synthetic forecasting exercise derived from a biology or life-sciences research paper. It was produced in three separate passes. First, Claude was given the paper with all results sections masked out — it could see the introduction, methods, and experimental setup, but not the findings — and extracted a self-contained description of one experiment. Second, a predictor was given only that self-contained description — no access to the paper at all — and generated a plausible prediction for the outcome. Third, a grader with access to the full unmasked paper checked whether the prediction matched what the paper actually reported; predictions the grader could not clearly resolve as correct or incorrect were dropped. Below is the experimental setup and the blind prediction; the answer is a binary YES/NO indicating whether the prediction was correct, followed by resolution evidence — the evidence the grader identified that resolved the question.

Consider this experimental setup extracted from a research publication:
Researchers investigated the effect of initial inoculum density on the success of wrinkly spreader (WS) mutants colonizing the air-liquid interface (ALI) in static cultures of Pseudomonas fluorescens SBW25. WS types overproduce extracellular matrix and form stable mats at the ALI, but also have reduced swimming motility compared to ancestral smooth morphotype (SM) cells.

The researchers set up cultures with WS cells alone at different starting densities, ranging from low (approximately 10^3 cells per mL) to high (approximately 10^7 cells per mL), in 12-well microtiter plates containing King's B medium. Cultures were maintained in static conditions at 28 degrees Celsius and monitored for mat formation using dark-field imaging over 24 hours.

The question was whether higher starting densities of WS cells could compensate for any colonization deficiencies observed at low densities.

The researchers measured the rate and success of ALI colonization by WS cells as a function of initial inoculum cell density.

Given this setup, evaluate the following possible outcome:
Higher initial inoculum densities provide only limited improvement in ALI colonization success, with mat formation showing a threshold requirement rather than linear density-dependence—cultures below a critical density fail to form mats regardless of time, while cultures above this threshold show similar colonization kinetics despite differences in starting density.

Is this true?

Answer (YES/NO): NO